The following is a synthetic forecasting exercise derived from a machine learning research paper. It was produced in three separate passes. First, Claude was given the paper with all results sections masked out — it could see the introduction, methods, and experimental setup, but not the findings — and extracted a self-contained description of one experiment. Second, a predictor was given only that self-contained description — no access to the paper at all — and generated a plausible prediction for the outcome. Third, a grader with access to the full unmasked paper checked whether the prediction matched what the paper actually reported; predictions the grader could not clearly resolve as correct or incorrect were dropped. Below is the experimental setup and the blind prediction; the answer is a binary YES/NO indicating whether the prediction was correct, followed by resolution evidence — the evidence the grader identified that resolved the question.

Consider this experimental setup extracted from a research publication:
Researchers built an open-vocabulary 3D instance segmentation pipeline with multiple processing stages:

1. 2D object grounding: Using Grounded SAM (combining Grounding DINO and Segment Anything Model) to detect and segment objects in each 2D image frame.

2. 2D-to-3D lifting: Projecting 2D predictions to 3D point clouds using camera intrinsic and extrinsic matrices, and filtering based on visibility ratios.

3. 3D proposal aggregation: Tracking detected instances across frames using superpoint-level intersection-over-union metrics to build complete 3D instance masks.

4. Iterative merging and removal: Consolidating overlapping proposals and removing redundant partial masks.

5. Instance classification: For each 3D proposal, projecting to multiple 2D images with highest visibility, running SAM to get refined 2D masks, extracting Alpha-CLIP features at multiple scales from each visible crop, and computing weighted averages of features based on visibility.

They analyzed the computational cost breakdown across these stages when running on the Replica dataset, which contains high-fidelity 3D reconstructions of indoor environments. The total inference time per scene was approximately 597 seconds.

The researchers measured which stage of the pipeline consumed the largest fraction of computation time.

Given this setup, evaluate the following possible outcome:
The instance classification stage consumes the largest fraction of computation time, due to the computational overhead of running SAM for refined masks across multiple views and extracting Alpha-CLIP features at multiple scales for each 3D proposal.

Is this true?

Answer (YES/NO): YES